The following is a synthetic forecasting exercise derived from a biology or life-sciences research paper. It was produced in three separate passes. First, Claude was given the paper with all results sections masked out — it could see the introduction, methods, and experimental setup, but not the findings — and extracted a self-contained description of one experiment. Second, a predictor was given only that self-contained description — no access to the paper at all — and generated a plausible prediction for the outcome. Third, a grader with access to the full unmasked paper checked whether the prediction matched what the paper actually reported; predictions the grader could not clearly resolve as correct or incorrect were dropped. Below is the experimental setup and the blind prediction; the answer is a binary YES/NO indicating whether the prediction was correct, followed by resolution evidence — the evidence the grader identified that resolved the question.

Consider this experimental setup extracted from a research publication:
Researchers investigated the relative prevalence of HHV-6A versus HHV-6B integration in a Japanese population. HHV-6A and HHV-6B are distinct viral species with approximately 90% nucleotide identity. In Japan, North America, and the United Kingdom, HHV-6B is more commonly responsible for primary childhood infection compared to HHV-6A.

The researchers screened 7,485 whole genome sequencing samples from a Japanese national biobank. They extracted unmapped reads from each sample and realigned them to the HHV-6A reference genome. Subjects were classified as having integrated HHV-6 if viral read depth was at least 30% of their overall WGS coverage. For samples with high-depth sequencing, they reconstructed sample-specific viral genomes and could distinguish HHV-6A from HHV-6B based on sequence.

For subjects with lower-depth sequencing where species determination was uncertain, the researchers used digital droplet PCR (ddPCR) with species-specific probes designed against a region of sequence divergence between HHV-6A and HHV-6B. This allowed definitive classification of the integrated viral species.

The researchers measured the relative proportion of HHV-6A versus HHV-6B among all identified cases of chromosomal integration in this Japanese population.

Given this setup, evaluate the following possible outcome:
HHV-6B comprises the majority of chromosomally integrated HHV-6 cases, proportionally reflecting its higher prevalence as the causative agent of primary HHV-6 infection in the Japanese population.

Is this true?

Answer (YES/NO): YES